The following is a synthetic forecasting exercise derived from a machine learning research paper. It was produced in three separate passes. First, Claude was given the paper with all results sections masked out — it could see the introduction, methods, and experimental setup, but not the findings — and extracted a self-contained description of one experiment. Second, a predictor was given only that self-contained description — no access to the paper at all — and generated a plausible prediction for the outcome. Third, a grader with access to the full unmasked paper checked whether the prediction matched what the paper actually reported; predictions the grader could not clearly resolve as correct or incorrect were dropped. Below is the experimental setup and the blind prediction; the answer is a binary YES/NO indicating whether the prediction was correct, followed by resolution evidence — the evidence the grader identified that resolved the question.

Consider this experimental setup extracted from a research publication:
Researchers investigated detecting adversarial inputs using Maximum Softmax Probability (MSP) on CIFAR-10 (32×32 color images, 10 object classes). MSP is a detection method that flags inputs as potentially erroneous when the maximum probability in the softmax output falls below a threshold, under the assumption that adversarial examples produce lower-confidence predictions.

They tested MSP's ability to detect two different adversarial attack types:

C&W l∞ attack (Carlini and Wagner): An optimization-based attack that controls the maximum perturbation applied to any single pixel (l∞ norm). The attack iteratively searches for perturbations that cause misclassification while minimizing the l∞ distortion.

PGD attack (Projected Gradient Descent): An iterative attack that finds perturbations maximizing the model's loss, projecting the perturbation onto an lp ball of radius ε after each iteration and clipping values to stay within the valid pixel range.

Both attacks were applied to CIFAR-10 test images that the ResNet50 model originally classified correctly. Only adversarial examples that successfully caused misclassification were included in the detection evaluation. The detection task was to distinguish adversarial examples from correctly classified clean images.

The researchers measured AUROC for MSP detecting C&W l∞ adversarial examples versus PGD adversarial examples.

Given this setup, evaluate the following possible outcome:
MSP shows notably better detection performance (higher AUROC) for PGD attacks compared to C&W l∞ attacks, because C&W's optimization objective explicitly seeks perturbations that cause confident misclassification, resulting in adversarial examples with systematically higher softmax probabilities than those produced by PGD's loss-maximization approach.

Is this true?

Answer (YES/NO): NO